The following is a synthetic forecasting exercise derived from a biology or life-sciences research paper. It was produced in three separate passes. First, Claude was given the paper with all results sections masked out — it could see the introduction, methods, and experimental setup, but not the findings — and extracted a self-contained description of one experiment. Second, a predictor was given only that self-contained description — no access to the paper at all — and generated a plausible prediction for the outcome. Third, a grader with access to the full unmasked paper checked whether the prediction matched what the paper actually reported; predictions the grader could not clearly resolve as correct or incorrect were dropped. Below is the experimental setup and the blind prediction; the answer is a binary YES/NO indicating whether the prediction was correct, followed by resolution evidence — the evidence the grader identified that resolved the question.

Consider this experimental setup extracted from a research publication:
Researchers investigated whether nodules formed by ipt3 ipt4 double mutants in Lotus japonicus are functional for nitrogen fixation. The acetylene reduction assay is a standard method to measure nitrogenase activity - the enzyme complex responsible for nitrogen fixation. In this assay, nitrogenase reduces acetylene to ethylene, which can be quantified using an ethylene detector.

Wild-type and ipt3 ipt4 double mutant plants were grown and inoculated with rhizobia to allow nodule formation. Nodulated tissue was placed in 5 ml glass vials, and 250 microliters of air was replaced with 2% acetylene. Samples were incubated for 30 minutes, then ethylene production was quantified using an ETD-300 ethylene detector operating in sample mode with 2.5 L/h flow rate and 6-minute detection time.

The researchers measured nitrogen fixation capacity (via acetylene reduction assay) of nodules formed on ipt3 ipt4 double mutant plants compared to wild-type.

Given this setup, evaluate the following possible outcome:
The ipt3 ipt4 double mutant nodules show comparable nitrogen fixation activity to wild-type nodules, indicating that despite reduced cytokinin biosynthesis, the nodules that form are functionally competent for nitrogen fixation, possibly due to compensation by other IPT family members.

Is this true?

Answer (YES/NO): YES